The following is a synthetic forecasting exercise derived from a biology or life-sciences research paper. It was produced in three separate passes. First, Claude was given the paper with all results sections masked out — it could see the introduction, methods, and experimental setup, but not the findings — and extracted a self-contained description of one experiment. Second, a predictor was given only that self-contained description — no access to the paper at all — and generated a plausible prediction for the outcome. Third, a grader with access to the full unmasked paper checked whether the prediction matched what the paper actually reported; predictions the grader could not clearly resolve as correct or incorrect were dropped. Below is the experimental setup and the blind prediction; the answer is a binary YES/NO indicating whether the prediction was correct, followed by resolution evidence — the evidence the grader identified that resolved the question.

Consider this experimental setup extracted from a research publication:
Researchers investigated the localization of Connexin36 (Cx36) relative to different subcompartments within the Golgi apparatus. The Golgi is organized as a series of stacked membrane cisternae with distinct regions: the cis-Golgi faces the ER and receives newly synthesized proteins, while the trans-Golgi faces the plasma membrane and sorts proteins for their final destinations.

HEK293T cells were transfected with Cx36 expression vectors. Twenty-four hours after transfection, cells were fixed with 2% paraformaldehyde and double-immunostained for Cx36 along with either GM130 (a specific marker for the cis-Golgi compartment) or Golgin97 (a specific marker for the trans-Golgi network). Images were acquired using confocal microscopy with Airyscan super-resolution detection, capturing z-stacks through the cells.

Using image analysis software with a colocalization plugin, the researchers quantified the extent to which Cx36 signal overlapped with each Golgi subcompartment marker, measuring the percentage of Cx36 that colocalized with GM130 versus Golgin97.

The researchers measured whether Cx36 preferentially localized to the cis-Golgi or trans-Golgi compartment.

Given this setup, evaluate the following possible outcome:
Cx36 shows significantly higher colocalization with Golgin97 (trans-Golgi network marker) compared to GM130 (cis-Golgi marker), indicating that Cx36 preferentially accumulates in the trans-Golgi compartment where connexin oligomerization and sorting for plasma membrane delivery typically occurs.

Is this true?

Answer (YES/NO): NO